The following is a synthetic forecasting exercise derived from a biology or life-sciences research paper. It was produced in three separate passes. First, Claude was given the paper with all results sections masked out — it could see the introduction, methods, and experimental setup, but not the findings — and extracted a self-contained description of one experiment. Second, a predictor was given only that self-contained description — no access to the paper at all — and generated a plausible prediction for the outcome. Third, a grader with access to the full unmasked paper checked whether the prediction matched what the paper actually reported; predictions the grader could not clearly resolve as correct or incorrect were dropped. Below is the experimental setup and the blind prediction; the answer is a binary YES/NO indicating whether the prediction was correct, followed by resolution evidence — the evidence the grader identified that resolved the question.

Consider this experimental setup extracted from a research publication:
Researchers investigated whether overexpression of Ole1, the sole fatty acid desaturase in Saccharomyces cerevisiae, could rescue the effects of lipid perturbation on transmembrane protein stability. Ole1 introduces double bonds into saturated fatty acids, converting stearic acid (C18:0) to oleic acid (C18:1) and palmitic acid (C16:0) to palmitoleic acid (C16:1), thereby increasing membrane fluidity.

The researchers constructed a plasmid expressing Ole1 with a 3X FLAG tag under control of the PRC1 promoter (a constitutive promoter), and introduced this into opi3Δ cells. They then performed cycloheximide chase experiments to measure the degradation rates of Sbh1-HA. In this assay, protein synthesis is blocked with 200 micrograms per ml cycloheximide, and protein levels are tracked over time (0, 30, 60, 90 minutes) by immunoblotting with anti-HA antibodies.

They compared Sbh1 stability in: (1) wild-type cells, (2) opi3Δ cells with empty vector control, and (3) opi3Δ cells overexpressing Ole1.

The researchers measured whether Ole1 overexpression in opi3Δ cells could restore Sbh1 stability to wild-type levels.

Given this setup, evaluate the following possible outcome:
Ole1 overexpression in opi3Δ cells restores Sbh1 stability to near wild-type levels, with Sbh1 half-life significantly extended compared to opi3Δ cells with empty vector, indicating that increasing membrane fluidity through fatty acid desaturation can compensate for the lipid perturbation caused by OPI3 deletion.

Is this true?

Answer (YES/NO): NO